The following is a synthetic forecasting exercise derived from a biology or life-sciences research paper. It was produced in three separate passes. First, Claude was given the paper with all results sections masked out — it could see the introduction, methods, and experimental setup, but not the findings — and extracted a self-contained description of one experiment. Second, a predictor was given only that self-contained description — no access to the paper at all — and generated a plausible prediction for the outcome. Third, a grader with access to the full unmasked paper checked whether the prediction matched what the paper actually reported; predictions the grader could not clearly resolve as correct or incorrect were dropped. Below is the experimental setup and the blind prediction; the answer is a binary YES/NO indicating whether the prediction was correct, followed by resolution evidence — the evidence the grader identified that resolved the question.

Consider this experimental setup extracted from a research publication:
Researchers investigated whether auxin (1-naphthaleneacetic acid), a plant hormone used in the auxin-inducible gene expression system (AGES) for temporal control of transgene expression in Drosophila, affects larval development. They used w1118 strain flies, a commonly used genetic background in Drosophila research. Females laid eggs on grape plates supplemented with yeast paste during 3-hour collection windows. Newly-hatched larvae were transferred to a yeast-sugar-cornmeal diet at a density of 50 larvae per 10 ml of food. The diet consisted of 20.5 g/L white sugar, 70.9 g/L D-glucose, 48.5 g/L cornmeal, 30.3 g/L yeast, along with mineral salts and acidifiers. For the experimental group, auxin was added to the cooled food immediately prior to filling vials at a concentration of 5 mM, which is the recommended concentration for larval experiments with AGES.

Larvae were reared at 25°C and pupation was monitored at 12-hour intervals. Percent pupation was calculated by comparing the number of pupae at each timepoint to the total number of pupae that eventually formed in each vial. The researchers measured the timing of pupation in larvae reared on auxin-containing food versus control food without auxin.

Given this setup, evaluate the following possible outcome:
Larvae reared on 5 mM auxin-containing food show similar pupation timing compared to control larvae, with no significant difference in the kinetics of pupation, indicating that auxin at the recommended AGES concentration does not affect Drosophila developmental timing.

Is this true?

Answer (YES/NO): NO